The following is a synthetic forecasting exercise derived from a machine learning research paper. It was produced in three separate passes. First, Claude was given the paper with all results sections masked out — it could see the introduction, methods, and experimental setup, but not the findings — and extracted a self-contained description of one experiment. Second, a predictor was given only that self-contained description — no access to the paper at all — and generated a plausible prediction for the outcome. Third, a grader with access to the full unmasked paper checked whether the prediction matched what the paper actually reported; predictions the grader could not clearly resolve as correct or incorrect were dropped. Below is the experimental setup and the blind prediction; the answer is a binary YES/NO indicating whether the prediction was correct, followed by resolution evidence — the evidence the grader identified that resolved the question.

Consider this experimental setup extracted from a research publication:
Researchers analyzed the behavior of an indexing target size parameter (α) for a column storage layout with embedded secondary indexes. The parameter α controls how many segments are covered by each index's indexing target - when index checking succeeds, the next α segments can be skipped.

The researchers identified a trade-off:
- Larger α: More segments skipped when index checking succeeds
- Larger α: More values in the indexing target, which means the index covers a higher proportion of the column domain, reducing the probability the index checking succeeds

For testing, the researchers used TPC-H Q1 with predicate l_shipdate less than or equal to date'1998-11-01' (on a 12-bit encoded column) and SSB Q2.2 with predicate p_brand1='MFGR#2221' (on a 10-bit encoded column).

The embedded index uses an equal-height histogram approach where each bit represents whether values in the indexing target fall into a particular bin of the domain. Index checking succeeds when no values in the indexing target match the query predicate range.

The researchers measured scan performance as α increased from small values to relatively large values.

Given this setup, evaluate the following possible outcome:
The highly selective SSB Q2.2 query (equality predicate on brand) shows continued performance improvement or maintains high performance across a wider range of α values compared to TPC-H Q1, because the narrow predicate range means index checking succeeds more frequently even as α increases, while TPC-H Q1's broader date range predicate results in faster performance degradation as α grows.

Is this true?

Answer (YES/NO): NO